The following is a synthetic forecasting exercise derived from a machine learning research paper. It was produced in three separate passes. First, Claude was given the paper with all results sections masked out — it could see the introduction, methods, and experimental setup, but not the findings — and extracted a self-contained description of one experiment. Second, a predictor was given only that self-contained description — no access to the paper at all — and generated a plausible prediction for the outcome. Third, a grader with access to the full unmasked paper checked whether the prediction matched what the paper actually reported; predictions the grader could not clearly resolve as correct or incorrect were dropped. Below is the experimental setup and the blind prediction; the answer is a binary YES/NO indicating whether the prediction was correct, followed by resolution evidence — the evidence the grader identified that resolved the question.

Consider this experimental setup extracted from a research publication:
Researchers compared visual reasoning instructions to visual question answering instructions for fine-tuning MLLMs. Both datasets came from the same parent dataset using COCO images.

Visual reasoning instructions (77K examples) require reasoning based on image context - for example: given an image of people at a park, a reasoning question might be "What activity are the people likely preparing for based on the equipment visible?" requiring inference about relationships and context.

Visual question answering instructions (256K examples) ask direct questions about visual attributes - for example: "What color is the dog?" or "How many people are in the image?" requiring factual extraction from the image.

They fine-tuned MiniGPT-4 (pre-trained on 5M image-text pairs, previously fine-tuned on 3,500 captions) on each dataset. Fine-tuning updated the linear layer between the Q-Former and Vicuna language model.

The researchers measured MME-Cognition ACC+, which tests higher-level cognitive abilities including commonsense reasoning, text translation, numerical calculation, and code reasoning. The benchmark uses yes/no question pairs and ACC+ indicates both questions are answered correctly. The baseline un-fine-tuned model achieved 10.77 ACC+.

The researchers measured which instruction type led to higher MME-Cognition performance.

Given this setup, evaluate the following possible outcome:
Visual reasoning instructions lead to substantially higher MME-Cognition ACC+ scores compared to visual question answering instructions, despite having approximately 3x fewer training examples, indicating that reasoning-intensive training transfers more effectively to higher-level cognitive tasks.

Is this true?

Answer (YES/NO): YES